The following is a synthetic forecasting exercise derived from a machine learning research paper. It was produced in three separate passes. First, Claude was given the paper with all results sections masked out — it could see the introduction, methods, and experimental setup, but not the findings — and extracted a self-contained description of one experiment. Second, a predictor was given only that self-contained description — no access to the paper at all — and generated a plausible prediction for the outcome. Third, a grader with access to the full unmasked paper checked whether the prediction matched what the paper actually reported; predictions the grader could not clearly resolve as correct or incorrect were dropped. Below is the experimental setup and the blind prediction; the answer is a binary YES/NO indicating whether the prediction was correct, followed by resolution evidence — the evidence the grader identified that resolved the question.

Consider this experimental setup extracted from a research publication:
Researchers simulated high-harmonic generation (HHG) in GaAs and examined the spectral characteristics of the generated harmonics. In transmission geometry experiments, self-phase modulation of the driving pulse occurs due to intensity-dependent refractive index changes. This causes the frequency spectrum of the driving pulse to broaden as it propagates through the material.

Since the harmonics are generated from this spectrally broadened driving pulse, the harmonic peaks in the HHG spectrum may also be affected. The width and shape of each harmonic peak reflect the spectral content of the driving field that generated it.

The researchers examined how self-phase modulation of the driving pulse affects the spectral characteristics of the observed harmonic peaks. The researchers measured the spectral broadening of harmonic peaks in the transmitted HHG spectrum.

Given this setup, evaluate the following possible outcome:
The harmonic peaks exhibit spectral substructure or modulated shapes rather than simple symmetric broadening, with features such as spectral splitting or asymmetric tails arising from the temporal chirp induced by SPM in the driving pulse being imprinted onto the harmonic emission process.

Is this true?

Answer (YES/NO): NO